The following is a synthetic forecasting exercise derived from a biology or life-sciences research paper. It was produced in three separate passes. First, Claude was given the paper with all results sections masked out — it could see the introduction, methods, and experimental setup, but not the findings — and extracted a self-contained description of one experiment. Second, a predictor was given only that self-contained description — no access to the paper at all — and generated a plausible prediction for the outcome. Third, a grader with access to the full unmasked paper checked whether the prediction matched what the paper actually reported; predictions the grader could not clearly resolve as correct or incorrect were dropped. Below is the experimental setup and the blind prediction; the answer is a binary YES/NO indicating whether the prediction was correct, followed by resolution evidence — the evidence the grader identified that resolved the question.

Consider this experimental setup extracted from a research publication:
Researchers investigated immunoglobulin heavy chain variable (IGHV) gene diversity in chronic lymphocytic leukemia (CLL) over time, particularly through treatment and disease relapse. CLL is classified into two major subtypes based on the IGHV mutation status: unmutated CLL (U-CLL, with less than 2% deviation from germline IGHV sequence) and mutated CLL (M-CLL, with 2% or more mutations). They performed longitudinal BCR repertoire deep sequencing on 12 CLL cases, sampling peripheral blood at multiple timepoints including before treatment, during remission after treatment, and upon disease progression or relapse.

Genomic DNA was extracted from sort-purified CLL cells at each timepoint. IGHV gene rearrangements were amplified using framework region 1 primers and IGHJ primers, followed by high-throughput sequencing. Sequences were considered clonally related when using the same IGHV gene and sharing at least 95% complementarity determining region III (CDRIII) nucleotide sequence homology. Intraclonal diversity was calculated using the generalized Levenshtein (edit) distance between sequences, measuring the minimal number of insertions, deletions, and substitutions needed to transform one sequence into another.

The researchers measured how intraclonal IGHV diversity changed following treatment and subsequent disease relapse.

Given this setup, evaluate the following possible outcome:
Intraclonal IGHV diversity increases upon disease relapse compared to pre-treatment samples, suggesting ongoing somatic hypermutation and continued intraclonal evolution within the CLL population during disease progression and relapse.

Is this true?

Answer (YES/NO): NO